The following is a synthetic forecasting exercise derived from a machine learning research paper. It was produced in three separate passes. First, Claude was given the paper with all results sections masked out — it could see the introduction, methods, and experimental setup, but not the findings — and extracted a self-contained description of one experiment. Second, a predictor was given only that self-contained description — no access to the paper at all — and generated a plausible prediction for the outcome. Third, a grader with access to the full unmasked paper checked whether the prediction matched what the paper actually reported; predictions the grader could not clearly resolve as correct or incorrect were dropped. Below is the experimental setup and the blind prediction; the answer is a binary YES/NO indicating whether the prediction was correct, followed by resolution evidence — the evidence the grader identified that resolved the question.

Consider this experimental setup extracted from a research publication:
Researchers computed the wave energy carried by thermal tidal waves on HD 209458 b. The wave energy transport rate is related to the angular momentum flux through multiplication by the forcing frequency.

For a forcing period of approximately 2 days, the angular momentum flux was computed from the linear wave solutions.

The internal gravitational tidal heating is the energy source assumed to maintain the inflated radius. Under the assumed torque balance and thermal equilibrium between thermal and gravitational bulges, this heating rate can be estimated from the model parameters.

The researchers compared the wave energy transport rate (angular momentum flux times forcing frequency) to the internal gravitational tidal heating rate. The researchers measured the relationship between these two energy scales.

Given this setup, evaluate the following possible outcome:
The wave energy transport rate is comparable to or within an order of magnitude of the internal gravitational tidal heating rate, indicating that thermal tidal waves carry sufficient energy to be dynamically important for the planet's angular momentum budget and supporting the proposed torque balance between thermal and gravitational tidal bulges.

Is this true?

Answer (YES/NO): YES